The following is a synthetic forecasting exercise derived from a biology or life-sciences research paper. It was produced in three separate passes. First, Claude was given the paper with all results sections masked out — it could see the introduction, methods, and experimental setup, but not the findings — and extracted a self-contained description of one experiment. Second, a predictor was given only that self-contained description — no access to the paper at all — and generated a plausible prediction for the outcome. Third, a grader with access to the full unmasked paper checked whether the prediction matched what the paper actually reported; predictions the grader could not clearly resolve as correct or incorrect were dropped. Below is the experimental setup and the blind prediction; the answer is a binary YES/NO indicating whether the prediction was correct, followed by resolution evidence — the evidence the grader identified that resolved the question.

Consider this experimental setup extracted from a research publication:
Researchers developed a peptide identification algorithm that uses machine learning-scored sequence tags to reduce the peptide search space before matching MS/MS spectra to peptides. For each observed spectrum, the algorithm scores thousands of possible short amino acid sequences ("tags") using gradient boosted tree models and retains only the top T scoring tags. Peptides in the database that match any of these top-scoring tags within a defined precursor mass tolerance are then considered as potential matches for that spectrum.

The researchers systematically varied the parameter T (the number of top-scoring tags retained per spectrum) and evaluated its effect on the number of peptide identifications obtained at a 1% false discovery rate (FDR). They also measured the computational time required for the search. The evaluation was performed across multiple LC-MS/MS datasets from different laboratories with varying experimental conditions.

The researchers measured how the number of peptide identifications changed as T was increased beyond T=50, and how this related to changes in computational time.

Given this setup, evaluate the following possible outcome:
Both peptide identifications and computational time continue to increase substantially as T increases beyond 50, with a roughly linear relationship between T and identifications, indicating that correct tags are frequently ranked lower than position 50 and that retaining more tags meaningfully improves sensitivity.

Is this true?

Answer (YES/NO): NO